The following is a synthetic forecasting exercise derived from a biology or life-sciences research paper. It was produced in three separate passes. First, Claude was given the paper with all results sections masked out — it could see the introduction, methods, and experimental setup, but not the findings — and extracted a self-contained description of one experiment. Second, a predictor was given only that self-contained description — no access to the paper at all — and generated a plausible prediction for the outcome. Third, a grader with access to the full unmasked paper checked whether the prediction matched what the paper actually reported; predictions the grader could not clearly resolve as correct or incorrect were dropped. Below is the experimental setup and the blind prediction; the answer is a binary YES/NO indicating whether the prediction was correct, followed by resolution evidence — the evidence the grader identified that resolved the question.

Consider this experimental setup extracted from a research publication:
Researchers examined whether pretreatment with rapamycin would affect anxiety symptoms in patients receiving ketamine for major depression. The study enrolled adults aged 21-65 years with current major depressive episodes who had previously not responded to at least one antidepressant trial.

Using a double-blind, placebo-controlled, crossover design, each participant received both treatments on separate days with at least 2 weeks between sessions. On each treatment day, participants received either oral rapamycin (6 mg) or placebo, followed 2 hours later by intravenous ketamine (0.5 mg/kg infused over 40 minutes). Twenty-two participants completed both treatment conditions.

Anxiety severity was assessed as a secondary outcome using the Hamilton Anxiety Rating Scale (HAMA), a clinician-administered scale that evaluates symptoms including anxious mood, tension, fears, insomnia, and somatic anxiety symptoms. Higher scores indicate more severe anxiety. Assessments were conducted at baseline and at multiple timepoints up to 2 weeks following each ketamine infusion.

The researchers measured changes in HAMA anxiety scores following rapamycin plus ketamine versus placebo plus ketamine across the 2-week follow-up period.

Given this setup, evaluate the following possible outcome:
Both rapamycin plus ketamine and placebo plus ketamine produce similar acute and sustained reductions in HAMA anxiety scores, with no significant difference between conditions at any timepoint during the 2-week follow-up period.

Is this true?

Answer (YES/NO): YES